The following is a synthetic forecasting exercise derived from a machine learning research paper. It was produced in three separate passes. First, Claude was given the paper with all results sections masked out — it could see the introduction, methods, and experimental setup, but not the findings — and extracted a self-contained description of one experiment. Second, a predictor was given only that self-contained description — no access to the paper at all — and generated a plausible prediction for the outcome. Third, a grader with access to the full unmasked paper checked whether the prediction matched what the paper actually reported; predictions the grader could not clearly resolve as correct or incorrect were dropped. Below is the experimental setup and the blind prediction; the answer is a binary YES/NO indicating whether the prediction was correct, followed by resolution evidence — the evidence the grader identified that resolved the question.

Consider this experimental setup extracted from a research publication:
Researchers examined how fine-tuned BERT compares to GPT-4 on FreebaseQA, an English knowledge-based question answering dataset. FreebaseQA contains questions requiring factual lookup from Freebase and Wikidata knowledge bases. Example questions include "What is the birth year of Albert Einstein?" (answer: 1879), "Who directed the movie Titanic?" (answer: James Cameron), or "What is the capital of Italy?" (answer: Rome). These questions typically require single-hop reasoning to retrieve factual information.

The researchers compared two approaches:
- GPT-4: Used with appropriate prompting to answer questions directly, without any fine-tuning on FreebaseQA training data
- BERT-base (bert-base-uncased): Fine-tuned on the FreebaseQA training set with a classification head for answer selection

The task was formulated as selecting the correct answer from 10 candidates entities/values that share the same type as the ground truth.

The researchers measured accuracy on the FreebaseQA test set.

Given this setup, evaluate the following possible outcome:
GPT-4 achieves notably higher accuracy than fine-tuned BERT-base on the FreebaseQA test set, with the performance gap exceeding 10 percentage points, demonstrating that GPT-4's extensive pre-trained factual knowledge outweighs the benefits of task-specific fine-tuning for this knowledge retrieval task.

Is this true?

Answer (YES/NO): NO